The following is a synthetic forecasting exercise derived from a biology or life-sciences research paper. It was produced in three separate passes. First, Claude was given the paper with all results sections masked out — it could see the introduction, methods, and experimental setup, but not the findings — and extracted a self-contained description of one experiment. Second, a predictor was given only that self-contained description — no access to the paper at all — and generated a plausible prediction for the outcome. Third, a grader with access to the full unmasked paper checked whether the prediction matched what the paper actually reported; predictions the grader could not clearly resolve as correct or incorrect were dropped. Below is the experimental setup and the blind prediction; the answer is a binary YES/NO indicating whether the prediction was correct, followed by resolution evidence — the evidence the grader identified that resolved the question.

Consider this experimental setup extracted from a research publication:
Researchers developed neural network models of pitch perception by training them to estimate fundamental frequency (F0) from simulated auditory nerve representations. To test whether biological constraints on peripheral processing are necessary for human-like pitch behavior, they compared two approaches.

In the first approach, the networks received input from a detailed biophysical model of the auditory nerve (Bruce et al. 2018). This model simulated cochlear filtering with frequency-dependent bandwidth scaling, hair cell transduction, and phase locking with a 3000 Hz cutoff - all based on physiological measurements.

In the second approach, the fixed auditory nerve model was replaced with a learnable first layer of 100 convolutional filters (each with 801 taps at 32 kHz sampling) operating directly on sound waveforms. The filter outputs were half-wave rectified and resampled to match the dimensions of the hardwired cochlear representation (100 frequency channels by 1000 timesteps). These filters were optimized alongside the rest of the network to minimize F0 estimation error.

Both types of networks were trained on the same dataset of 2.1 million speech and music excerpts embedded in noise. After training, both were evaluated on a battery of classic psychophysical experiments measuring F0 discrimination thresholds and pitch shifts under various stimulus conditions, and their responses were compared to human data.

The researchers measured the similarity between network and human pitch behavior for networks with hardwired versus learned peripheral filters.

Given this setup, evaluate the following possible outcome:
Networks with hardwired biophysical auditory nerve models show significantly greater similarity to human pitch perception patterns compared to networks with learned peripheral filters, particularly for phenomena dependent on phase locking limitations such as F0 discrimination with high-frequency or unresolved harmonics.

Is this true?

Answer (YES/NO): YES